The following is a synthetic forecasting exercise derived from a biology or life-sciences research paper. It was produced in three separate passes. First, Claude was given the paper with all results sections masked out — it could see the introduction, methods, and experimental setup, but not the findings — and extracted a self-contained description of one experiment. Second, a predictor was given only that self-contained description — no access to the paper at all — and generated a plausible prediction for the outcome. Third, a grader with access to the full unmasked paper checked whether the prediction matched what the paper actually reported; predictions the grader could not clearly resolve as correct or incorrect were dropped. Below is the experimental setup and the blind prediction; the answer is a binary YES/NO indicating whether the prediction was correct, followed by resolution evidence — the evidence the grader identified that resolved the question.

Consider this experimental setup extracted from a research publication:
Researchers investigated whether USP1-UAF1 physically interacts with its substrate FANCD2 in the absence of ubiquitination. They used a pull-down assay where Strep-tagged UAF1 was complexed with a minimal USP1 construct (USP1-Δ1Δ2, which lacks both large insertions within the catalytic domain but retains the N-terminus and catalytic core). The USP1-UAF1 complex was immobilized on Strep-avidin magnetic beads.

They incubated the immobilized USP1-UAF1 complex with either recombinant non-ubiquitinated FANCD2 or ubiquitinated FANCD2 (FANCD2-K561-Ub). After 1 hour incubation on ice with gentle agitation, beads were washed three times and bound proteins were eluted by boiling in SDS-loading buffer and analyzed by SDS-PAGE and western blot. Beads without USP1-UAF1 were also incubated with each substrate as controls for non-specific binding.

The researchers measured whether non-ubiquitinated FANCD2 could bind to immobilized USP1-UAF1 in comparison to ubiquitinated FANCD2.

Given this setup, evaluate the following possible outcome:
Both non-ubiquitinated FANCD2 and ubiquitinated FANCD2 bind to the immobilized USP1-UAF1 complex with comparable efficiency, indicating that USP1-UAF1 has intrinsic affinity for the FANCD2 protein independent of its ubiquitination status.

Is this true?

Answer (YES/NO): NO